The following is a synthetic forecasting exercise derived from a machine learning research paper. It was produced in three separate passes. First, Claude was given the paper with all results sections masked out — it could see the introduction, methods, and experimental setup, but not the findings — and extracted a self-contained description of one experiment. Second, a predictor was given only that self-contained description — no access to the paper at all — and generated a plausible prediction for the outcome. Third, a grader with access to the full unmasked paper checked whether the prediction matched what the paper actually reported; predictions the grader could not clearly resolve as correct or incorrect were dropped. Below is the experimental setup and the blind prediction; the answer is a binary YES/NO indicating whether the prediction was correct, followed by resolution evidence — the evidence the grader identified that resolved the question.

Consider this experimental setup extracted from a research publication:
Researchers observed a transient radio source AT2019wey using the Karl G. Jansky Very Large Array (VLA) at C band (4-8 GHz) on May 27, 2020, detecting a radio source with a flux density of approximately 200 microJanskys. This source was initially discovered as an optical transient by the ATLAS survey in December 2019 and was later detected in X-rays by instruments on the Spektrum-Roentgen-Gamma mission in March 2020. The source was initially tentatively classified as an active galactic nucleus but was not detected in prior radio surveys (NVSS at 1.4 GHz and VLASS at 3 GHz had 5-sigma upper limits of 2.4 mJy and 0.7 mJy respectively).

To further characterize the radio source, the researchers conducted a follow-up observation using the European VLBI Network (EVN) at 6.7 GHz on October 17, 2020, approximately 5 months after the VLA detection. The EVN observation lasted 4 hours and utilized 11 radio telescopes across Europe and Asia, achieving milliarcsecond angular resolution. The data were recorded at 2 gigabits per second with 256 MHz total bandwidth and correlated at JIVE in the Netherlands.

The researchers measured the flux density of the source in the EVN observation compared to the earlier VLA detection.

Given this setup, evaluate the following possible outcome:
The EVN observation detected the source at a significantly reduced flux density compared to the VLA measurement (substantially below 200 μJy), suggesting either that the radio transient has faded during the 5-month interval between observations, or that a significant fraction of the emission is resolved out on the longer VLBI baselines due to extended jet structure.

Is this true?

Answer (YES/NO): NO